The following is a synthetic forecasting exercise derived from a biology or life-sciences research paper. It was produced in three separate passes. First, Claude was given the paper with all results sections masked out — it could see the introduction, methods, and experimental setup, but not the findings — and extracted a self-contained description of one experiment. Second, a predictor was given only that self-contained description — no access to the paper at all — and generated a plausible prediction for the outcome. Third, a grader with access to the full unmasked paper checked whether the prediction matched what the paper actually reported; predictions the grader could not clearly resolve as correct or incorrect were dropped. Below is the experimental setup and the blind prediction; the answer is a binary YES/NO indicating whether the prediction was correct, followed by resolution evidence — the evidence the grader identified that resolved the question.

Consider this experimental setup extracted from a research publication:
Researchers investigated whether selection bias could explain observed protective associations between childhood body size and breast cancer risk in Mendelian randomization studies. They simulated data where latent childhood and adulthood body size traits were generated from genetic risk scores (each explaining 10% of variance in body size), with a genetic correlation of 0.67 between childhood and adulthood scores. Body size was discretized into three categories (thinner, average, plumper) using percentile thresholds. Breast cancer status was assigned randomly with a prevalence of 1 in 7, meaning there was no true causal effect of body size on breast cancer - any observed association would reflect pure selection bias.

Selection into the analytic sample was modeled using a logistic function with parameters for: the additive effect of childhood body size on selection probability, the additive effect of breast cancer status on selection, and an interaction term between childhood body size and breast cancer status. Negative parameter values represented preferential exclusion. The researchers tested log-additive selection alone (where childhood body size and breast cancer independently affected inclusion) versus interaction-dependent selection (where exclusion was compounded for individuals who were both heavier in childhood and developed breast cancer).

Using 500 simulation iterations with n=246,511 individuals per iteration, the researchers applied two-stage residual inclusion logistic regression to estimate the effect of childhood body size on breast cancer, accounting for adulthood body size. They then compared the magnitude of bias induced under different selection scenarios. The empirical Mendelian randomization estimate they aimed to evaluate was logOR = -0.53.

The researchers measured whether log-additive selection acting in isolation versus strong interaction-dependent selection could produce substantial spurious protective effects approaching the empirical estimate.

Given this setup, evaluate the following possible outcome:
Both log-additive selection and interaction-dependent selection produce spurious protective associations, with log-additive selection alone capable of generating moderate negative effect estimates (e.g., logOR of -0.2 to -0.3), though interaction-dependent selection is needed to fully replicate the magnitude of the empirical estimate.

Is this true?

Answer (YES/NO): NO